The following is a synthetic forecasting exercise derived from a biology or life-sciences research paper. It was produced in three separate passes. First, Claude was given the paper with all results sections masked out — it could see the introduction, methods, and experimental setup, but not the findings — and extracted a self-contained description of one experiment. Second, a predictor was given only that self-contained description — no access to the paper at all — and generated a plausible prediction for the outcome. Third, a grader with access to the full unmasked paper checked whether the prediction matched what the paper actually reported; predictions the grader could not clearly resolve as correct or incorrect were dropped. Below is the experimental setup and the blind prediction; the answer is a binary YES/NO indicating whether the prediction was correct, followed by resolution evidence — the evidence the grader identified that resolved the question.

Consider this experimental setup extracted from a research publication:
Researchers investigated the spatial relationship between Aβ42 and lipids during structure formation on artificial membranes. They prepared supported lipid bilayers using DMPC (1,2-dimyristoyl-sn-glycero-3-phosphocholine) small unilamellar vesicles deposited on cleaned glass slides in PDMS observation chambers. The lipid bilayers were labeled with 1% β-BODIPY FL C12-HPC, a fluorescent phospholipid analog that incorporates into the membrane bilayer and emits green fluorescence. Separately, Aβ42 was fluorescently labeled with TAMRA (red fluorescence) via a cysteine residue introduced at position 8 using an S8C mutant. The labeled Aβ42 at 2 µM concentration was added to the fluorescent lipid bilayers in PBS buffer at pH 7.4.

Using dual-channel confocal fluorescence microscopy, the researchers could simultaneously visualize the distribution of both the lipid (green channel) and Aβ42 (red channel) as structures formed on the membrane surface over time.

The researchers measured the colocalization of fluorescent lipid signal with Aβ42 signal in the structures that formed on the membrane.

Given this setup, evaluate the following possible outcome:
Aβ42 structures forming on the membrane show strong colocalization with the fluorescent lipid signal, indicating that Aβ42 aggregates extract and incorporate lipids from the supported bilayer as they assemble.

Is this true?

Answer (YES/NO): YES